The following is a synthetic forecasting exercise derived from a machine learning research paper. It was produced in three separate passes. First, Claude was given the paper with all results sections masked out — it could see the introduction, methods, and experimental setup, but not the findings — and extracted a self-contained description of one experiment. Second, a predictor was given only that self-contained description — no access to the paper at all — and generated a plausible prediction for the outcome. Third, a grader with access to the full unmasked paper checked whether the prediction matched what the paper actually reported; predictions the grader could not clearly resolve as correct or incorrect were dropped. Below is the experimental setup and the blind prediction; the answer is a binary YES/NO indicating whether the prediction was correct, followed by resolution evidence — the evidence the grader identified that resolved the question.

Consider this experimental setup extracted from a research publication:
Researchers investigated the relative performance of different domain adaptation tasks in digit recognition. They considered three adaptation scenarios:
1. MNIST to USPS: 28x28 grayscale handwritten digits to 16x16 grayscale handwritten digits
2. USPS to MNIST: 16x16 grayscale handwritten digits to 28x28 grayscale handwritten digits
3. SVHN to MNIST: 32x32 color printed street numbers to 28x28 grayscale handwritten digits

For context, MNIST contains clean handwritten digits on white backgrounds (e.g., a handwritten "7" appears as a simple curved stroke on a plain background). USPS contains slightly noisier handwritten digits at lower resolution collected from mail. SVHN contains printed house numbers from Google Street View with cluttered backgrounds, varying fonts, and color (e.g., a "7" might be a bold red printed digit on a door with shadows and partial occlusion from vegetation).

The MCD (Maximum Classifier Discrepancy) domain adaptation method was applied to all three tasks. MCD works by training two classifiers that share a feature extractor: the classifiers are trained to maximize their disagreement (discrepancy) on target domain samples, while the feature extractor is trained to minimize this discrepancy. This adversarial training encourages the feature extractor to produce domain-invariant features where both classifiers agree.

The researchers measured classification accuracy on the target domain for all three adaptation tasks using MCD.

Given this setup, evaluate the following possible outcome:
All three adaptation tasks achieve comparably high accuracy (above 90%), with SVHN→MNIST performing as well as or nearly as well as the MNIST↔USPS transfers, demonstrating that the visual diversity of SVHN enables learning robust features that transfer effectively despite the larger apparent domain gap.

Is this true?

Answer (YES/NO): YES